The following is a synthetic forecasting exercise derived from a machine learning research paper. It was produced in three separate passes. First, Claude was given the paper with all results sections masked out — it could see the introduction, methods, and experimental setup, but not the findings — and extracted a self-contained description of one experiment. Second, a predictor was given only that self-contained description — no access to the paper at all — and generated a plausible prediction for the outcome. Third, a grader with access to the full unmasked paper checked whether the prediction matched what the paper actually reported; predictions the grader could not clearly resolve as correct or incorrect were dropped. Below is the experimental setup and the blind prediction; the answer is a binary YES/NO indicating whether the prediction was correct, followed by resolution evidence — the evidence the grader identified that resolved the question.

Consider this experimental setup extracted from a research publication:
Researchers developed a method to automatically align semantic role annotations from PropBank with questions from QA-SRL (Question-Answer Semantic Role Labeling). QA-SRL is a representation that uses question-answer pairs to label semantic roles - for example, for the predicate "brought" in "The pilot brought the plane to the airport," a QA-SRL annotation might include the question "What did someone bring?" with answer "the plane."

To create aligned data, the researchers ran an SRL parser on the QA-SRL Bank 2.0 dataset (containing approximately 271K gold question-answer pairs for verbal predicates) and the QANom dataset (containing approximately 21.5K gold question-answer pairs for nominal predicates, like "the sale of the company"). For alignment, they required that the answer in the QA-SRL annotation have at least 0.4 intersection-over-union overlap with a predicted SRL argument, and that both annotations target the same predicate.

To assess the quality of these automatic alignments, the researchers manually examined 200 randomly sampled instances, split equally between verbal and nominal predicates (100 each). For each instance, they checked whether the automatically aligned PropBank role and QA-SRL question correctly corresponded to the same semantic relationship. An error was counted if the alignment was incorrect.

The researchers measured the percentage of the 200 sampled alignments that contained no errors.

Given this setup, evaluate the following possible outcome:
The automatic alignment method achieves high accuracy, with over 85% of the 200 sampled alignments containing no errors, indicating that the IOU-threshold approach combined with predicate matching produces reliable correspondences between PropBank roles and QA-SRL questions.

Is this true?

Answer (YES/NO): YES